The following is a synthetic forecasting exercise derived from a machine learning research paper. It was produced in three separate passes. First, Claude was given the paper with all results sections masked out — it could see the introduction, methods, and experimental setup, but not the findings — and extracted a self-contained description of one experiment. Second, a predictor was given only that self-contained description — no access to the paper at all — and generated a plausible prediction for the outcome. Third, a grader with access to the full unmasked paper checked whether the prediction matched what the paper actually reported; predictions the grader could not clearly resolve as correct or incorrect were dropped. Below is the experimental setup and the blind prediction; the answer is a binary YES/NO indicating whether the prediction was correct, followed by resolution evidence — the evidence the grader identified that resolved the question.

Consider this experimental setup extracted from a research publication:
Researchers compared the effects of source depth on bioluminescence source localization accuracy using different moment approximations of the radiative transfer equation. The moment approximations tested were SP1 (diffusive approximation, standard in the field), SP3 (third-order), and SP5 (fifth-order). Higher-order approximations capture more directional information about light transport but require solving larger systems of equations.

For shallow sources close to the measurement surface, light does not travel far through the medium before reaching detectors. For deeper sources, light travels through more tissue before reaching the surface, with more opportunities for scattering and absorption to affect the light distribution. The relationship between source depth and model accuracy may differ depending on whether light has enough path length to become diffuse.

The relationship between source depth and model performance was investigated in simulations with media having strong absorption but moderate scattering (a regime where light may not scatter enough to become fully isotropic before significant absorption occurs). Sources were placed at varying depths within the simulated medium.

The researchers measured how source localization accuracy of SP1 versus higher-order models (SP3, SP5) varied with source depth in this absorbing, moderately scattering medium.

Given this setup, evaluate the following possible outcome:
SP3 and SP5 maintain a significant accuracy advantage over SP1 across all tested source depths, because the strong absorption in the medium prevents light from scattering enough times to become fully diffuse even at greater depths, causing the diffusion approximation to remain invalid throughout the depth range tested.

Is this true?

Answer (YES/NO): NO